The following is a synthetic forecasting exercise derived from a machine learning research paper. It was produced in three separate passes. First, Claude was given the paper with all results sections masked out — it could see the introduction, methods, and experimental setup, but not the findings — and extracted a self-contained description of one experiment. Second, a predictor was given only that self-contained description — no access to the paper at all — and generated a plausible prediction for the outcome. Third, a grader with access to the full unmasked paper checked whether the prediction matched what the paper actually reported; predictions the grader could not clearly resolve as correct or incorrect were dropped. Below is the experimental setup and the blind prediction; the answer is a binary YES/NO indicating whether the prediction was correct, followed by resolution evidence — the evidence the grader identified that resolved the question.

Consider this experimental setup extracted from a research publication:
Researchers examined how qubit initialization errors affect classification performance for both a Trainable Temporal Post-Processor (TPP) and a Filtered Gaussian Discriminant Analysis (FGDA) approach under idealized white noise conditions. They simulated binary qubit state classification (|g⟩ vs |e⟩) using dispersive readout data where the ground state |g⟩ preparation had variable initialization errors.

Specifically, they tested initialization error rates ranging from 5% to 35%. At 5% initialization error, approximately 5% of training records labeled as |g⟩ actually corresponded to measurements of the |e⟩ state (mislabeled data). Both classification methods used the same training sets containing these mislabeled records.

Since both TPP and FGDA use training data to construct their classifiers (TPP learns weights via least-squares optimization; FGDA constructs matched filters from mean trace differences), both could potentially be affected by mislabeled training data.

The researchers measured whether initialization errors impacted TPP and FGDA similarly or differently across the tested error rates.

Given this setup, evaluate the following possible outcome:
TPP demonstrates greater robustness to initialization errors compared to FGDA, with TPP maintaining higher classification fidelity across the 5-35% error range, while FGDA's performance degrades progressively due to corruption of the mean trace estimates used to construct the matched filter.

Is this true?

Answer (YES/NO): NO